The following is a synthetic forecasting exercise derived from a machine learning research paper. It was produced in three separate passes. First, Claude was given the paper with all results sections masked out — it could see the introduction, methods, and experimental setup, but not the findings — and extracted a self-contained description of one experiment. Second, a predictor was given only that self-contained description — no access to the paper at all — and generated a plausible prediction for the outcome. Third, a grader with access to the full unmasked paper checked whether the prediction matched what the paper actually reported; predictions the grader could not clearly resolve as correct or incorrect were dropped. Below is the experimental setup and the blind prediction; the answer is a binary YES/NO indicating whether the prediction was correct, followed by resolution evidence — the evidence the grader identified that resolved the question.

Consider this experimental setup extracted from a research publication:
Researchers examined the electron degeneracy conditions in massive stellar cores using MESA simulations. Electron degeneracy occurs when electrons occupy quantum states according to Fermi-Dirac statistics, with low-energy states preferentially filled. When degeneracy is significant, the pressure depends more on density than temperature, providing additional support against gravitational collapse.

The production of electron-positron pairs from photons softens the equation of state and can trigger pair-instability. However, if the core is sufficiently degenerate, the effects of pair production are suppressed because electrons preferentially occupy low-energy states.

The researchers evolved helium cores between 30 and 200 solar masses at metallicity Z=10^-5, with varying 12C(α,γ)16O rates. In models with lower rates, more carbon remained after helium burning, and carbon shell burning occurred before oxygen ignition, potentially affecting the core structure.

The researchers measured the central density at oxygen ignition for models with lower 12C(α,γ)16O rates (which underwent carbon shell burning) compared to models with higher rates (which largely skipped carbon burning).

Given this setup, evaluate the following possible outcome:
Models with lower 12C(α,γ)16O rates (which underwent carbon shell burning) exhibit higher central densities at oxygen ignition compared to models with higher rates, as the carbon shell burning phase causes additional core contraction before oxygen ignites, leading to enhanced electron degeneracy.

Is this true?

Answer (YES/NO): YES